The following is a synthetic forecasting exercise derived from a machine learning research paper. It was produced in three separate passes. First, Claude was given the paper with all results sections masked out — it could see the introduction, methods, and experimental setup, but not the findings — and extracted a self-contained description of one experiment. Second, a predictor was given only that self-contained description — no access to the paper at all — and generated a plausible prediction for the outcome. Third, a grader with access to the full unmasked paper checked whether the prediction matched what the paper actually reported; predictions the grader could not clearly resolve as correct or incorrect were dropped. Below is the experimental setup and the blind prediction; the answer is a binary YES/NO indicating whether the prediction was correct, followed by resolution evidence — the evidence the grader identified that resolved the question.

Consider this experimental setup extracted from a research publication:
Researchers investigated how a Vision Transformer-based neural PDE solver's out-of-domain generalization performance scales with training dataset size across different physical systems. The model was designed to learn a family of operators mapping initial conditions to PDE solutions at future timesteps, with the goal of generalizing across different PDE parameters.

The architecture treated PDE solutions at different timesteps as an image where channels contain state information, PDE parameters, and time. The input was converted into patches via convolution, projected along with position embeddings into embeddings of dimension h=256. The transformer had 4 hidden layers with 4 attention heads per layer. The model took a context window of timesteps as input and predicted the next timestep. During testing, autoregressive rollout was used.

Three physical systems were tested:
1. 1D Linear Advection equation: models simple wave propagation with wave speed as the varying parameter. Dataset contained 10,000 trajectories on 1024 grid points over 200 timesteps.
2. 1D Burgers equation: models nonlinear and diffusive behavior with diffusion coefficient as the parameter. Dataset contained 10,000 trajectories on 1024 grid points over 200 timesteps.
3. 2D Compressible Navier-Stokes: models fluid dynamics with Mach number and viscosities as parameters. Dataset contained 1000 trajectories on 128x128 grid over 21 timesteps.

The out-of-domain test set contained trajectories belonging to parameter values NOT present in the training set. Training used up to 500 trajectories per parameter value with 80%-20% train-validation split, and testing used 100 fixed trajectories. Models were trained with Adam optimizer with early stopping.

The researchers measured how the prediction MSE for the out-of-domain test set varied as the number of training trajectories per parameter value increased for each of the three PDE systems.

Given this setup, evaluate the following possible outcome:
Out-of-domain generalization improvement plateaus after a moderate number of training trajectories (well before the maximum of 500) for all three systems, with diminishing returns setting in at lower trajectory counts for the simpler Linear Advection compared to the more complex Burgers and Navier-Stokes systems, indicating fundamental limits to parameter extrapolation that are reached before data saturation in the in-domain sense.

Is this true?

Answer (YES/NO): NO